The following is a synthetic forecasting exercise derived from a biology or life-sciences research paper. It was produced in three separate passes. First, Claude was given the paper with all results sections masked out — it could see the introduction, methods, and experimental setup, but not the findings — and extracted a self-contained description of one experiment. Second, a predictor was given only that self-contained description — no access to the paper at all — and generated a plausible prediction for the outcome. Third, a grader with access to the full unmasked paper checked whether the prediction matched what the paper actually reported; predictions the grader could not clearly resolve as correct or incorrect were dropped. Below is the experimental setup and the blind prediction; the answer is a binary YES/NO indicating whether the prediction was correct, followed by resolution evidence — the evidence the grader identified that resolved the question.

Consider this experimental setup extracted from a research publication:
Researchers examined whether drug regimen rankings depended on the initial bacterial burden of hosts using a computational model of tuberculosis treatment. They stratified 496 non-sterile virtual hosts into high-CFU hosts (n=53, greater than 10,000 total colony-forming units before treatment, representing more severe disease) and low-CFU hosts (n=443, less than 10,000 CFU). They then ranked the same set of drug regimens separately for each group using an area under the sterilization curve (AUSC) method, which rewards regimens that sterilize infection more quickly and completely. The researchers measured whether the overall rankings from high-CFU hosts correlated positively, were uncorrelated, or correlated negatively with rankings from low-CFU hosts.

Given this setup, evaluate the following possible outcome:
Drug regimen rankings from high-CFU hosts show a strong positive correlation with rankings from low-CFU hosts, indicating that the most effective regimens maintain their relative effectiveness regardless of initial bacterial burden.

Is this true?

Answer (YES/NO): NO